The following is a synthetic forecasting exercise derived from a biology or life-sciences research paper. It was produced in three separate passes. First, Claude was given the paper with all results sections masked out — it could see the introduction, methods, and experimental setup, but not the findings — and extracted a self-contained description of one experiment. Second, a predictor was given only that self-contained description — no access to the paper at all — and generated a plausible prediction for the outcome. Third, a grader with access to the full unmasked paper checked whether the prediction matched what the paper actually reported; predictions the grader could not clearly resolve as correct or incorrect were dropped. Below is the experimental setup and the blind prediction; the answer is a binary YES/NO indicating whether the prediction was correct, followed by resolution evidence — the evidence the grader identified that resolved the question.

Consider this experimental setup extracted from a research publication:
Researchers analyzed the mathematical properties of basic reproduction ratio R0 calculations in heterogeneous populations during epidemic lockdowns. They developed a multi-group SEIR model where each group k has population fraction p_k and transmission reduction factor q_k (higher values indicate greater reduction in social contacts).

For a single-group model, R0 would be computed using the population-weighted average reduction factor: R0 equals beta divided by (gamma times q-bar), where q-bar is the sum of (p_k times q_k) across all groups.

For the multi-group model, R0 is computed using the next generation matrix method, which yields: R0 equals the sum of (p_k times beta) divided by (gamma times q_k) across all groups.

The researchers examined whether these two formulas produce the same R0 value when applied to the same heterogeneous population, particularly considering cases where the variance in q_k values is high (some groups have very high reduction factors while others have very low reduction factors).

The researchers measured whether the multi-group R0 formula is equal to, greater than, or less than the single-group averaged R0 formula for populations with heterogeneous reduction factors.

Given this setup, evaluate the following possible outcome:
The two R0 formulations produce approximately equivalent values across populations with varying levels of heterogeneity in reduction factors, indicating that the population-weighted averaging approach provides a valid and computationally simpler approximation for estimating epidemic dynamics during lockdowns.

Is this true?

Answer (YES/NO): NO